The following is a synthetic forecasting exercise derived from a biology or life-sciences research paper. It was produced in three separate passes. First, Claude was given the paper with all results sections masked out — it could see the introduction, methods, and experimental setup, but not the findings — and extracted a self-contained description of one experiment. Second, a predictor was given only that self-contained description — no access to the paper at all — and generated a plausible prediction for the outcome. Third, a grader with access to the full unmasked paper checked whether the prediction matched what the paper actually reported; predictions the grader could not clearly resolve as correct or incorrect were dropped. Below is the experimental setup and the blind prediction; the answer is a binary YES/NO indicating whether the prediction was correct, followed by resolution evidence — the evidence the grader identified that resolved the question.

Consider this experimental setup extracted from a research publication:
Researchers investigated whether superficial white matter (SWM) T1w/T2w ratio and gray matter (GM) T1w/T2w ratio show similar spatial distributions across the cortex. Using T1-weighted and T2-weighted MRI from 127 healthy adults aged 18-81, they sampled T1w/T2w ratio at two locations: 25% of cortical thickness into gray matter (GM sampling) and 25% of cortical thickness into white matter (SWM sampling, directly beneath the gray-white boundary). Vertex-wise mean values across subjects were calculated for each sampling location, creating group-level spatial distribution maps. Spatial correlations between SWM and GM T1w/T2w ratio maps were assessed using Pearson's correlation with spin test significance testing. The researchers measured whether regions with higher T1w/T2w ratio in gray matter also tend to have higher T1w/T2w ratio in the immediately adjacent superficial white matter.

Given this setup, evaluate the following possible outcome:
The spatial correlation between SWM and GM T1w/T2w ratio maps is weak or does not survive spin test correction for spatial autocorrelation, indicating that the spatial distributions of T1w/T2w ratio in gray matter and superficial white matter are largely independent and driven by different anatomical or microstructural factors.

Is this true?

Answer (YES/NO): NO